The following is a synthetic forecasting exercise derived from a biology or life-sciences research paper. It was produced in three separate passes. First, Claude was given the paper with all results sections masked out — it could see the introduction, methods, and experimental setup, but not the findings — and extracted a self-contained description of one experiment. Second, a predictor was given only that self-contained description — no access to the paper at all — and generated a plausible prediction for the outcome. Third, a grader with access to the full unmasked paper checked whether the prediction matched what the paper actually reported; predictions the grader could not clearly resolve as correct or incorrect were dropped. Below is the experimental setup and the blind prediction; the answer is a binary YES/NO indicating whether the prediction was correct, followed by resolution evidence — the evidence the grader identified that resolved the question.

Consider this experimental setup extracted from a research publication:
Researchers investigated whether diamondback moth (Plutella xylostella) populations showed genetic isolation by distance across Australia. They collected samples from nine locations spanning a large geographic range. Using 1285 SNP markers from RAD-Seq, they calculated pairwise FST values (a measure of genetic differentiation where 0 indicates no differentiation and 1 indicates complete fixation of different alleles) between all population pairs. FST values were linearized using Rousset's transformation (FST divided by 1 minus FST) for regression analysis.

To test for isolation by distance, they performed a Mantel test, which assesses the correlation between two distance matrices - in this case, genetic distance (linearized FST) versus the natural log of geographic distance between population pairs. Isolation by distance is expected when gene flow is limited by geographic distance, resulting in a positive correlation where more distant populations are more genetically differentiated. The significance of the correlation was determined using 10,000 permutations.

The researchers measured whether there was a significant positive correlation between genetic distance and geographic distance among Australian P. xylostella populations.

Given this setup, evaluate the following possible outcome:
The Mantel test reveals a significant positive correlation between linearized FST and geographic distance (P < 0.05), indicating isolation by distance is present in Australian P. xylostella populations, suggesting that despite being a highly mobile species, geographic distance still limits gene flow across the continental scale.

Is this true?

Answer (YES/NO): YES